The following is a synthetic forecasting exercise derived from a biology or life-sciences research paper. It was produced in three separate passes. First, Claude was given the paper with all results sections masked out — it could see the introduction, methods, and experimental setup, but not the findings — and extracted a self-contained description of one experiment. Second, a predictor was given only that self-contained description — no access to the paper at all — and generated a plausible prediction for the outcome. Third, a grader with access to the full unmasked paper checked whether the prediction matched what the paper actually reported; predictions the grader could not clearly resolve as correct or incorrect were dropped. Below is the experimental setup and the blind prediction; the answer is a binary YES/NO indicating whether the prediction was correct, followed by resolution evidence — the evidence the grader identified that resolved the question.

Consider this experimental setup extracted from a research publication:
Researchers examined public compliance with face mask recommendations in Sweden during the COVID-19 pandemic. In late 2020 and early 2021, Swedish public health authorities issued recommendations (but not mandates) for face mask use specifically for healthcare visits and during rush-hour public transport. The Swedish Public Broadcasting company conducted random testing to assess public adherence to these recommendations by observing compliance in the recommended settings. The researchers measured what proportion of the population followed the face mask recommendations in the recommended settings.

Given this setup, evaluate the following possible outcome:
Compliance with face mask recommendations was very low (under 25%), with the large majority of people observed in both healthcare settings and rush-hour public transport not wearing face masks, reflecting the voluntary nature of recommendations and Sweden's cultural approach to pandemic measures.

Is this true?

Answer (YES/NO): NO